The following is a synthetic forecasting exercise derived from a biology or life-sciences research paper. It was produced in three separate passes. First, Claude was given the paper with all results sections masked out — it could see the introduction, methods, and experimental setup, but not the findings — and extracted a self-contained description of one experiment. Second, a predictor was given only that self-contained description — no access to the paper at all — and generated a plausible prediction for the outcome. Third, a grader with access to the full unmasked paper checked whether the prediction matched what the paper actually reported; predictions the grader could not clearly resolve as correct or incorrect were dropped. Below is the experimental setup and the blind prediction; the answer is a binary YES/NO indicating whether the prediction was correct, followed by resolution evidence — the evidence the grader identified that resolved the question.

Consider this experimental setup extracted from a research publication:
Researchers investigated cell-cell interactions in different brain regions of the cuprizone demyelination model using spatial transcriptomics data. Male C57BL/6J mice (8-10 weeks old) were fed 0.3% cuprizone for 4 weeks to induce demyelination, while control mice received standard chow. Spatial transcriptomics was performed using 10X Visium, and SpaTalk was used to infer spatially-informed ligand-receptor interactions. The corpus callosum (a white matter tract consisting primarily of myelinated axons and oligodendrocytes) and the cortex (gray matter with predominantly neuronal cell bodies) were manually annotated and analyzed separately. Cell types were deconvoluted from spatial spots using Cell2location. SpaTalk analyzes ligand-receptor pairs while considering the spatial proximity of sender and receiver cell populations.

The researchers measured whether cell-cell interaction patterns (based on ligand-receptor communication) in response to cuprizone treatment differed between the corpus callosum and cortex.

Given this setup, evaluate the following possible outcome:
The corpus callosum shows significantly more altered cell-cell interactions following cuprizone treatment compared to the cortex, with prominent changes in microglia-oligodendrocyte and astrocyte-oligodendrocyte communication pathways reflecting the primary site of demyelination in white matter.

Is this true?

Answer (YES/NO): NO